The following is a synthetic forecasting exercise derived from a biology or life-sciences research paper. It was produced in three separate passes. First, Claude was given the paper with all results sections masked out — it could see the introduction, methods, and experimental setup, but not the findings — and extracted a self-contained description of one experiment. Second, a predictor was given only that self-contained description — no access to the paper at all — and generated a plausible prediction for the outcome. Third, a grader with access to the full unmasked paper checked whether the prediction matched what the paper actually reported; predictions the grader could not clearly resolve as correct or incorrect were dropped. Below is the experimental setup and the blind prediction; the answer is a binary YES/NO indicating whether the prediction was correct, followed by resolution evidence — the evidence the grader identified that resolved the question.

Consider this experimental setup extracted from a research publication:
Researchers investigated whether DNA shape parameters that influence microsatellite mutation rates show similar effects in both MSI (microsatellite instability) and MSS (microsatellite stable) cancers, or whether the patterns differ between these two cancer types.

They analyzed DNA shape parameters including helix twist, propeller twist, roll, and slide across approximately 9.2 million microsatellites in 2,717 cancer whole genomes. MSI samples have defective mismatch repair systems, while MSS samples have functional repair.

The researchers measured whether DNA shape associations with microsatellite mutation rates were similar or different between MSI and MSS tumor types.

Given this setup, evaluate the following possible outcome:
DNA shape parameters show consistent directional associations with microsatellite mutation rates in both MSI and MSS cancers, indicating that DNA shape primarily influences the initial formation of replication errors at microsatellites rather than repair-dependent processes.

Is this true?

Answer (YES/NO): YES